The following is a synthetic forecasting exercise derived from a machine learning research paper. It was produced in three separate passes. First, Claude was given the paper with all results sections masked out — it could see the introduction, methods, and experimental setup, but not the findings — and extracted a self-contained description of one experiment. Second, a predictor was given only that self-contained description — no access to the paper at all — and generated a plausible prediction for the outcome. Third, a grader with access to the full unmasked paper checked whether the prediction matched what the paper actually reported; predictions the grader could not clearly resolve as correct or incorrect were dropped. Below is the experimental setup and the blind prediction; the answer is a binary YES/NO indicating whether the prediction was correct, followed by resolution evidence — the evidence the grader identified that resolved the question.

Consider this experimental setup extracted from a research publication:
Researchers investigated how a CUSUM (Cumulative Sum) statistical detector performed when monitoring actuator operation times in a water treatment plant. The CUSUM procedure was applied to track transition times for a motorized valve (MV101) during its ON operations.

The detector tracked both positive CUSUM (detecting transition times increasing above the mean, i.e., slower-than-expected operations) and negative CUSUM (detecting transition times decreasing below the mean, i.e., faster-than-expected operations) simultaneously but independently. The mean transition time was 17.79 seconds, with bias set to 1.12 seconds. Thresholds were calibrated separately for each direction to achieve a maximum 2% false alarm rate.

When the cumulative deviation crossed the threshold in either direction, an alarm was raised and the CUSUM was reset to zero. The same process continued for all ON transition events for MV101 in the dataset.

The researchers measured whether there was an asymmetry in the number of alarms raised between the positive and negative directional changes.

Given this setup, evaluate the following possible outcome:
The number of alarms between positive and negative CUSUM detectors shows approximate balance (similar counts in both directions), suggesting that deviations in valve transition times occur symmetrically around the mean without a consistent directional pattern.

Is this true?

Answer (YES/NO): NO